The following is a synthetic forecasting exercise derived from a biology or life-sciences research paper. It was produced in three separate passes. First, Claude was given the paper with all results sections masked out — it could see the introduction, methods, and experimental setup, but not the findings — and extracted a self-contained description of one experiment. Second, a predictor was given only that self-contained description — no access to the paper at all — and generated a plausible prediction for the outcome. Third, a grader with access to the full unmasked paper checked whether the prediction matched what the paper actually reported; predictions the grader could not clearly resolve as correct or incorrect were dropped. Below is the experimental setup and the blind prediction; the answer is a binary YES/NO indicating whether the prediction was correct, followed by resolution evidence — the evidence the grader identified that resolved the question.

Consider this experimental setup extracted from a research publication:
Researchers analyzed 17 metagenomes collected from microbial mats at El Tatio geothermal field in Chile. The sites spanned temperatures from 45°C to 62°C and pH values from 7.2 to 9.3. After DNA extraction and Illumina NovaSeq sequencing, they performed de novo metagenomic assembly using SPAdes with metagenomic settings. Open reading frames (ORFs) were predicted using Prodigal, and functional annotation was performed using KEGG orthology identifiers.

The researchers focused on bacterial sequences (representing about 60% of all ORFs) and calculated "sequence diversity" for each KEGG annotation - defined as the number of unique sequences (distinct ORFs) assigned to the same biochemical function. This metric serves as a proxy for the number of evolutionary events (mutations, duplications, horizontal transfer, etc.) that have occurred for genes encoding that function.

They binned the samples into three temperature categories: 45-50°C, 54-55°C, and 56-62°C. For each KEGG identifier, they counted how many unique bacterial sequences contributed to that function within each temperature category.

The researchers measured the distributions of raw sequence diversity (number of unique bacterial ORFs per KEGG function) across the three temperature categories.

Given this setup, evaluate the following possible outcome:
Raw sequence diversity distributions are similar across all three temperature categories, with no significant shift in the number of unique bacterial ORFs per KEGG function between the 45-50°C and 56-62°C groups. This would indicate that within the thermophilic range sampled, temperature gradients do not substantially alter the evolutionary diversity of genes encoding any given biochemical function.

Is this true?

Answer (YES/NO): NO